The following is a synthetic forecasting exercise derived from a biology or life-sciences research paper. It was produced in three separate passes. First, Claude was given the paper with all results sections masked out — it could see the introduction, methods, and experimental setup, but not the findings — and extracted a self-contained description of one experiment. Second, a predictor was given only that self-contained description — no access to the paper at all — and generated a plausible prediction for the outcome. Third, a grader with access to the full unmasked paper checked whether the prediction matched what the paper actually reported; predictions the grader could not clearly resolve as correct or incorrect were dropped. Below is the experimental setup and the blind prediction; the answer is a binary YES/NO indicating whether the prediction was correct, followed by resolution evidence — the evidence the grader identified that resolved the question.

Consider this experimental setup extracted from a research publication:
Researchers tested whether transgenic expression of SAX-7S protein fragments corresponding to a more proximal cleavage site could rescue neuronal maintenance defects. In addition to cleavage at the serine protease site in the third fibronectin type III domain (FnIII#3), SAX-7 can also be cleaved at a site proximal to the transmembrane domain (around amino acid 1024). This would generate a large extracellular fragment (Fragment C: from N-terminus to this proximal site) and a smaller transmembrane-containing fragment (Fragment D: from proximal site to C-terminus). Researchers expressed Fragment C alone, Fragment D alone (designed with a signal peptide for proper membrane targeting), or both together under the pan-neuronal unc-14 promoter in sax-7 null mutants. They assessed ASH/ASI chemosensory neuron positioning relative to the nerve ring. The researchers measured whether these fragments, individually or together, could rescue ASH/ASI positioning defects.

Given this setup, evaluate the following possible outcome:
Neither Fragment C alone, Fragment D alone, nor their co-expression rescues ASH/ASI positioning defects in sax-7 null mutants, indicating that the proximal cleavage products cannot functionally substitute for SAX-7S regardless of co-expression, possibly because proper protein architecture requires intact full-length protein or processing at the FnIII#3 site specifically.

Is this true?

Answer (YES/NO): YES